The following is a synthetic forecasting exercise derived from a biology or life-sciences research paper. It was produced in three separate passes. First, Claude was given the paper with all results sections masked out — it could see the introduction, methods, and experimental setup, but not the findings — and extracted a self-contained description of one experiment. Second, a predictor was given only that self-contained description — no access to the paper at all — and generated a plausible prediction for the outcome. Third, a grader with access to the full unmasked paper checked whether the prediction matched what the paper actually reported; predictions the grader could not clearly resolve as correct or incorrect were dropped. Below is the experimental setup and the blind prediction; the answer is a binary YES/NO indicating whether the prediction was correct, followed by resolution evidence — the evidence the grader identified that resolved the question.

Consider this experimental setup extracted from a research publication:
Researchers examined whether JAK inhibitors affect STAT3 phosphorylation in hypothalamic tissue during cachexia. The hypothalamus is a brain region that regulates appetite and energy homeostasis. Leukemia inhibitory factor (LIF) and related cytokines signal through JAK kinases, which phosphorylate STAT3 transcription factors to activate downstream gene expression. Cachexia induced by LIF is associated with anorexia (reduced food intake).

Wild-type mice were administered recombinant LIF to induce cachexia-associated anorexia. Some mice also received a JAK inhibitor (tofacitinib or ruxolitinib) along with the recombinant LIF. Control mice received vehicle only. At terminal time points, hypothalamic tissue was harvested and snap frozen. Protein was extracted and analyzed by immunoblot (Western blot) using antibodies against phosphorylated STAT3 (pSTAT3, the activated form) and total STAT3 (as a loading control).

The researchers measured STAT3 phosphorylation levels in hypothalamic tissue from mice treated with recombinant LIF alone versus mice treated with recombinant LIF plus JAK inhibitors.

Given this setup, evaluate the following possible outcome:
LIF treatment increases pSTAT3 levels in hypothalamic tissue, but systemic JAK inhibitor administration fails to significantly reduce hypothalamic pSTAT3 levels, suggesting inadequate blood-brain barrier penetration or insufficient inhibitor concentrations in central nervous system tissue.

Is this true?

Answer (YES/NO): NO